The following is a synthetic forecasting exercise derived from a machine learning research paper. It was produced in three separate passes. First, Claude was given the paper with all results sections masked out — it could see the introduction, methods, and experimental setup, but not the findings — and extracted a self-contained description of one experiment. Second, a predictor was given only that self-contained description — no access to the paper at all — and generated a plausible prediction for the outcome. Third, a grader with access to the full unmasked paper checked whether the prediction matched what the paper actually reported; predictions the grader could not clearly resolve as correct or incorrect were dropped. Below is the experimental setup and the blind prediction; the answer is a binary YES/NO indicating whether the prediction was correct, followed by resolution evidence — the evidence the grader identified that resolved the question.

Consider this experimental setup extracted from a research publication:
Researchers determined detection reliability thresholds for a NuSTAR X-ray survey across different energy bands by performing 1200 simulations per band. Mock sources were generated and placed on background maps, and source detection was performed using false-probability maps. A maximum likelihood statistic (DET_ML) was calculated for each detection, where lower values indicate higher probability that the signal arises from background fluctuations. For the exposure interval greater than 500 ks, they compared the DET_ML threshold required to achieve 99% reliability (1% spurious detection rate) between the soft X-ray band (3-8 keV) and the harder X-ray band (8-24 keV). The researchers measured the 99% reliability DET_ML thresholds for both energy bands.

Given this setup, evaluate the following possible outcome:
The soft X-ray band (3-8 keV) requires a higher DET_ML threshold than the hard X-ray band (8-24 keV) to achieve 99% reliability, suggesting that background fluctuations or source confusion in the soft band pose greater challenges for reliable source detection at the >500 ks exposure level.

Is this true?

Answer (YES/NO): NO